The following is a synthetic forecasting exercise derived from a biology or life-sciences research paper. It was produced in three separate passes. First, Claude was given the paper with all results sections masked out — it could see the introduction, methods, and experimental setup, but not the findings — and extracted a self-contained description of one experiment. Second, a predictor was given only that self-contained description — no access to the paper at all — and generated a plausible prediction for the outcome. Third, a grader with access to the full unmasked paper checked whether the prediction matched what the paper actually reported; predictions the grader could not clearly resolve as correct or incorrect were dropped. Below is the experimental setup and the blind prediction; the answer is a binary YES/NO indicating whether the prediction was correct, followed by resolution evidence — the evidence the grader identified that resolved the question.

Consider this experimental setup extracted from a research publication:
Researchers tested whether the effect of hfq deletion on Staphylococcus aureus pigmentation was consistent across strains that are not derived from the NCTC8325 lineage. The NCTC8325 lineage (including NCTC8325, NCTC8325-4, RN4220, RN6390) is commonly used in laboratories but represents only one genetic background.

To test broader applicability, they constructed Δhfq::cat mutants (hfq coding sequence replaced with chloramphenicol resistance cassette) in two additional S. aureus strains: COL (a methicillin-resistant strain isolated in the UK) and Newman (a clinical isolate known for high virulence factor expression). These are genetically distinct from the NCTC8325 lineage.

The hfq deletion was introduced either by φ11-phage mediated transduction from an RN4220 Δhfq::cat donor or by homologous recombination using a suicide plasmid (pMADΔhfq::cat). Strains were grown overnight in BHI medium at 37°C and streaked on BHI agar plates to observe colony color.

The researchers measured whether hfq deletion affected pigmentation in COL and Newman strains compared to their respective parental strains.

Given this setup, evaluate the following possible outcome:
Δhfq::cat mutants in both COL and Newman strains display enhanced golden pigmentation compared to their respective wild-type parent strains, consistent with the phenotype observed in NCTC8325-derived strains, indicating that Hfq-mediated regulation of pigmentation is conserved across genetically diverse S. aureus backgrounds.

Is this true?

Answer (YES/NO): NO